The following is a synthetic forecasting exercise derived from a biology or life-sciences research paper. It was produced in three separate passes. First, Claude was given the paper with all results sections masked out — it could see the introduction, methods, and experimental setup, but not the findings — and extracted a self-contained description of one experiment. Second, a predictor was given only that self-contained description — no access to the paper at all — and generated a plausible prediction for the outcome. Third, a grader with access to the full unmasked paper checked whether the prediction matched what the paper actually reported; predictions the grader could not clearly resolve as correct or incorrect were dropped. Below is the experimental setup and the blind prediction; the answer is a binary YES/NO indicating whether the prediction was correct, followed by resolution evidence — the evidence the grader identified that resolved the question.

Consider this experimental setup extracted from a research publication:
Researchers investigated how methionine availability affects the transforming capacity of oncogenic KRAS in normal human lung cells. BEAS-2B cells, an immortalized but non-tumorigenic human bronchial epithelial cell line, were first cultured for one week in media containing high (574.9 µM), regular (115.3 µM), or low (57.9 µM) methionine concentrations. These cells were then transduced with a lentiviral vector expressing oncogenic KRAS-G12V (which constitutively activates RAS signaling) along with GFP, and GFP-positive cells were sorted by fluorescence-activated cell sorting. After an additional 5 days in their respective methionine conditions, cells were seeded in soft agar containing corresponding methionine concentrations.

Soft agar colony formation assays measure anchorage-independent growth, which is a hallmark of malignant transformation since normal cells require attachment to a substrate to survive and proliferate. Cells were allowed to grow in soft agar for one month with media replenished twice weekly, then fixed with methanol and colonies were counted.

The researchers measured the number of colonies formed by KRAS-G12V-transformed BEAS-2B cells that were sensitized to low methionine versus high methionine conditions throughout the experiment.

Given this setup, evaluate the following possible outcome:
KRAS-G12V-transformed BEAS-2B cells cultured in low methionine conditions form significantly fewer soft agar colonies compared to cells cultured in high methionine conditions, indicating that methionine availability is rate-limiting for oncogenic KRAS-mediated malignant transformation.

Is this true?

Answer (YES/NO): YES